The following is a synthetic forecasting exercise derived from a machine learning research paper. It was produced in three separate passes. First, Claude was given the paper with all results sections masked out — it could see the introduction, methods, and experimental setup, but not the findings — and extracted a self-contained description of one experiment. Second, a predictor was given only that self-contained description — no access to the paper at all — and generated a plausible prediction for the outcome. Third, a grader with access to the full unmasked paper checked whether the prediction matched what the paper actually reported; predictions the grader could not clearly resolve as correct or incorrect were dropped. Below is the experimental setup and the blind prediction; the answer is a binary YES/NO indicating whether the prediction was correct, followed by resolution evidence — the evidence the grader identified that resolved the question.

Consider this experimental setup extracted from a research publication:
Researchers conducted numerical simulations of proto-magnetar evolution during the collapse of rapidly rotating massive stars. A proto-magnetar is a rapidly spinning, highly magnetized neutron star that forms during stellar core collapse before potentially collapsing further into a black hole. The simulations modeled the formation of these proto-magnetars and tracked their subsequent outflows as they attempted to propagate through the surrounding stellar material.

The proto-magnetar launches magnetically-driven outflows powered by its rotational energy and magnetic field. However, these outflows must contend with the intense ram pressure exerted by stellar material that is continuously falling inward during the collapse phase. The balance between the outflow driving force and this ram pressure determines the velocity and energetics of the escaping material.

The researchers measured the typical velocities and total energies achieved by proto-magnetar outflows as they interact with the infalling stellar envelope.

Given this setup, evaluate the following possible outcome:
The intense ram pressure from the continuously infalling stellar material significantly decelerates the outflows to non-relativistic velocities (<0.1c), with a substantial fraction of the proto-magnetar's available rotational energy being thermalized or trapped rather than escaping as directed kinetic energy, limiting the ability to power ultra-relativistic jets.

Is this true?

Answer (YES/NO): YES